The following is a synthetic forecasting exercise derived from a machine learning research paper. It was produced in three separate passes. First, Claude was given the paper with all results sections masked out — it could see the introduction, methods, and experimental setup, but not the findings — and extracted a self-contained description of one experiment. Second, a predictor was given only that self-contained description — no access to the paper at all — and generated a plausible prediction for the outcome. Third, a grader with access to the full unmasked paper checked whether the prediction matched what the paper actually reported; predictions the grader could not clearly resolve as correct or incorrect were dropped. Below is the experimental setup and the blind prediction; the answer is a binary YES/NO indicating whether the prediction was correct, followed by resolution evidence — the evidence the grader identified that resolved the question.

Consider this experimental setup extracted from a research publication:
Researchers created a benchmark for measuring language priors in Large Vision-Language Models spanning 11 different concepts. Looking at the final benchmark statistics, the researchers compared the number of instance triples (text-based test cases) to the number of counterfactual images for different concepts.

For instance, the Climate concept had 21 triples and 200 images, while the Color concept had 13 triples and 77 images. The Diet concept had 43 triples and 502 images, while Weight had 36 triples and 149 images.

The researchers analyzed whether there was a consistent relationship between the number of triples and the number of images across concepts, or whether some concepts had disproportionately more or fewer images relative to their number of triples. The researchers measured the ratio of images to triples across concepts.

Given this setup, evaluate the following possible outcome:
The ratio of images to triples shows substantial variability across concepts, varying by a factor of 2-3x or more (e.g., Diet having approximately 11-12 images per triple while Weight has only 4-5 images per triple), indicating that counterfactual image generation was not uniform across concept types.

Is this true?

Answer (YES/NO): YES